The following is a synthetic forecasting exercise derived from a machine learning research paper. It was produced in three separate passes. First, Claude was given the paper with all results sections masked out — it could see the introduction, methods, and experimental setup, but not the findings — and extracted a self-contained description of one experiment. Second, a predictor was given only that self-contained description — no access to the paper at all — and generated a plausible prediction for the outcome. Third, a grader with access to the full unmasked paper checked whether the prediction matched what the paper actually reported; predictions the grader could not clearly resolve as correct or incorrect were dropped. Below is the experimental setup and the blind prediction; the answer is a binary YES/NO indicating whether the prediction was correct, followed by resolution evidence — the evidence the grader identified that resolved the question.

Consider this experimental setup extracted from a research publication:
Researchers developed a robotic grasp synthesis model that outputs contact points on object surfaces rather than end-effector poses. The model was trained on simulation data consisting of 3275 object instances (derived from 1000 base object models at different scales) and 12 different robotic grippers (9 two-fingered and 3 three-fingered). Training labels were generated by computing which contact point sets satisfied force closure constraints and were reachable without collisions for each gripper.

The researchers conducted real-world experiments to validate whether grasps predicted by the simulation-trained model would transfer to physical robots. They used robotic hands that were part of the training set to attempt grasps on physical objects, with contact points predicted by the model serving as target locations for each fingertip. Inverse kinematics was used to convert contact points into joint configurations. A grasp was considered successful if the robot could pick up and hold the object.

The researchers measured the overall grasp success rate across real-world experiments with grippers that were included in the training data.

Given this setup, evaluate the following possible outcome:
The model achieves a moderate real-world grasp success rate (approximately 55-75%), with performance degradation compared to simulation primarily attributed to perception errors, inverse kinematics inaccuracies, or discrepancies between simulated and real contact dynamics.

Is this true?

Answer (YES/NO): NO